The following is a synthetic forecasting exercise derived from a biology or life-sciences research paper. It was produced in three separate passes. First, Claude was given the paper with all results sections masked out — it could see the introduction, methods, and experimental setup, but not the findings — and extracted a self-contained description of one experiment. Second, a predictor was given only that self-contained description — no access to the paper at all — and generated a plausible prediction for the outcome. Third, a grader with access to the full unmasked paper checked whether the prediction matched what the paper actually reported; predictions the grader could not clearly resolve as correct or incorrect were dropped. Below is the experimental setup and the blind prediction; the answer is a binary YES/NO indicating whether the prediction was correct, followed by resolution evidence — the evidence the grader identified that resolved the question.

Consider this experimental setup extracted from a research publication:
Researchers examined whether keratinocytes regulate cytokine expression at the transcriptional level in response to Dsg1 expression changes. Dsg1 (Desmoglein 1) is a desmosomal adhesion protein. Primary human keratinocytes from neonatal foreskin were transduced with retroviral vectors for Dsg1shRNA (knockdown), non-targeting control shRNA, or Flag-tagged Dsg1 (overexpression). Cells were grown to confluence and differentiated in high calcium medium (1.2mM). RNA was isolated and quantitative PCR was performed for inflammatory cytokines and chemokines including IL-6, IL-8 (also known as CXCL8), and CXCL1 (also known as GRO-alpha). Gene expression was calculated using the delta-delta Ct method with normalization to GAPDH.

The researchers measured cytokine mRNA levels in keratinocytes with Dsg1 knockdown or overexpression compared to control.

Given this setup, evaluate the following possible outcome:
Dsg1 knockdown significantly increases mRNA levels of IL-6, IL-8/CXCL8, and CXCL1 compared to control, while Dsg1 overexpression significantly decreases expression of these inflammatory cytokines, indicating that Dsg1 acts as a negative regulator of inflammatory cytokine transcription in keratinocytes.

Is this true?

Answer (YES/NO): NO